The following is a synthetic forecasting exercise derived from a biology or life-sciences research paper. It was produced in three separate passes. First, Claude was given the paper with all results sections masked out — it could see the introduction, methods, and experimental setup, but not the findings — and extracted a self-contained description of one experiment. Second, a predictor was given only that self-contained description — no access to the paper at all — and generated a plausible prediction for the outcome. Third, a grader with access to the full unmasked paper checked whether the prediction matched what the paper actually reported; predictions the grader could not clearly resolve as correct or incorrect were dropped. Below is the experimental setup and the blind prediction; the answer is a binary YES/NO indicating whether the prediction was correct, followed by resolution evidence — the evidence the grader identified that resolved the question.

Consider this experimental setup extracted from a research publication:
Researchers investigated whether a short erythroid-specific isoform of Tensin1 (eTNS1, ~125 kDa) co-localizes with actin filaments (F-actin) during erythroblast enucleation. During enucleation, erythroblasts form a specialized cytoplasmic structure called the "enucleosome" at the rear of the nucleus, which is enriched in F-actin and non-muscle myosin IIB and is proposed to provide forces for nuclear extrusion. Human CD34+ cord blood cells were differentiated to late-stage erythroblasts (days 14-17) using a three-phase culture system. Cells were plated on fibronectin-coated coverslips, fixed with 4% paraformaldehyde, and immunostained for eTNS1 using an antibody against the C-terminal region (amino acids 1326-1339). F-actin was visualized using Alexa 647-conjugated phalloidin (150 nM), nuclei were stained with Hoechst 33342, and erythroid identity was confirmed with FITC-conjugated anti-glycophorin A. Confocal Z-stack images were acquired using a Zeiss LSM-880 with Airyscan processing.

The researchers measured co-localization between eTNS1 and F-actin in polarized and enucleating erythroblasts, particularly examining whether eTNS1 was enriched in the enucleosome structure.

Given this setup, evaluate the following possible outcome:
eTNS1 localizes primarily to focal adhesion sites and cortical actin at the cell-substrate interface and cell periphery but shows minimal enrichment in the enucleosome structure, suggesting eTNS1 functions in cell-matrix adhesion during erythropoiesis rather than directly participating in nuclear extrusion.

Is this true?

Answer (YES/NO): NO